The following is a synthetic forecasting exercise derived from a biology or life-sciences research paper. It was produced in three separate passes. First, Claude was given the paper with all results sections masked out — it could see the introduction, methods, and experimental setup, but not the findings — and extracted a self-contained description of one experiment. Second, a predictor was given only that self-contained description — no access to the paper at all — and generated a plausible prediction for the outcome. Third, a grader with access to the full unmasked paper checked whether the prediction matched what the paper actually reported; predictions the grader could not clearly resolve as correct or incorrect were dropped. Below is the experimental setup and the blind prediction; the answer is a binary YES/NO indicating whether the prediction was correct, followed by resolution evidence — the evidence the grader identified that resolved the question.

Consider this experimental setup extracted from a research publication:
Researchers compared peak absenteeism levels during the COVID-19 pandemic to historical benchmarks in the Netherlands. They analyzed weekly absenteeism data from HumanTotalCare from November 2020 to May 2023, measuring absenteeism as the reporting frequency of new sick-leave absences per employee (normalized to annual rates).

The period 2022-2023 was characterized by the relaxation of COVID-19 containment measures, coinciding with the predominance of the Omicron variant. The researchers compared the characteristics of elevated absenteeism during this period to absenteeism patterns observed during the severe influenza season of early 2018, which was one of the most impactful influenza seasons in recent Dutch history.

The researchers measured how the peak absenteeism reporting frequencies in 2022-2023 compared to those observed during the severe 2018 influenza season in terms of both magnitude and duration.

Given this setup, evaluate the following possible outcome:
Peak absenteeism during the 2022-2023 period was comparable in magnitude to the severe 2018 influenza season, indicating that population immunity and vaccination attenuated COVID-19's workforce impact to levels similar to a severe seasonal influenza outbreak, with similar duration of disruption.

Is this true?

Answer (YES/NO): NO